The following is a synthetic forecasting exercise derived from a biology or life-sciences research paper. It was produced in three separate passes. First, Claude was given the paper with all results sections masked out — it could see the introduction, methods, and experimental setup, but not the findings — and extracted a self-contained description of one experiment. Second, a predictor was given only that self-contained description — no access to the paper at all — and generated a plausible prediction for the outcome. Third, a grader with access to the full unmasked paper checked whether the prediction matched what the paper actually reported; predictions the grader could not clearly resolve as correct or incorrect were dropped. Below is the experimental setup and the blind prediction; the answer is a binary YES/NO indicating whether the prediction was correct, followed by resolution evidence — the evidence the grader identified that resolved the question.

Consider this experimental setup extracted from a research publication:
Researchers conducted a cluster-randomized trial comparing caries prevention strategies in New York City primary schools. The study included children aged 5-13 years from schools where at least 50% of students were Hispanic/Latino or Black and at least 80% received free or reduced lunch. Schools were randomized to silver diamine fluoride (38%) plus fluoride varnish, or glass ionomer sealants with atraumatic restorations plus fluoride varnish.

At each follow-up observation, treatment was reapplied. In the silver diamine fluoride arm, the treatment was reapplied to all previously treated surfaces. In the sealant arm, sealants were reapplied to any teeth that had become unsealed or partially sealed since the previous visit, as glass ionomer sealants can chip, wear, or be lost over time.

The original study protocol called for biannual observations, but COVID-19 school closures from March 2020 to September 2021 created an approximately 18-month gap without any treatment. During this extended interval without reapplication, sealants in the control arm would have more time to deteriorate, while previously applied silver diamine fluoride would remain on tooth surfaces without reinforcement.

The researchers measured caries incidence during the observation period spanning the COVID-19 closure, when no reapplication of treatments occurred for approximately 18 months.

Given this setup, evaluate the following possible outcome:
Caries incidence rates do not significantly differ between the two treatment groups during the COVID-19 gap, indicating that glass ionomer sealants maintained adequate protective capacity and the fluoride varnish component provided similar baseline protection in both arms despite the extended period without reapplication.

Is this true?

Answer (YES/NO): YES